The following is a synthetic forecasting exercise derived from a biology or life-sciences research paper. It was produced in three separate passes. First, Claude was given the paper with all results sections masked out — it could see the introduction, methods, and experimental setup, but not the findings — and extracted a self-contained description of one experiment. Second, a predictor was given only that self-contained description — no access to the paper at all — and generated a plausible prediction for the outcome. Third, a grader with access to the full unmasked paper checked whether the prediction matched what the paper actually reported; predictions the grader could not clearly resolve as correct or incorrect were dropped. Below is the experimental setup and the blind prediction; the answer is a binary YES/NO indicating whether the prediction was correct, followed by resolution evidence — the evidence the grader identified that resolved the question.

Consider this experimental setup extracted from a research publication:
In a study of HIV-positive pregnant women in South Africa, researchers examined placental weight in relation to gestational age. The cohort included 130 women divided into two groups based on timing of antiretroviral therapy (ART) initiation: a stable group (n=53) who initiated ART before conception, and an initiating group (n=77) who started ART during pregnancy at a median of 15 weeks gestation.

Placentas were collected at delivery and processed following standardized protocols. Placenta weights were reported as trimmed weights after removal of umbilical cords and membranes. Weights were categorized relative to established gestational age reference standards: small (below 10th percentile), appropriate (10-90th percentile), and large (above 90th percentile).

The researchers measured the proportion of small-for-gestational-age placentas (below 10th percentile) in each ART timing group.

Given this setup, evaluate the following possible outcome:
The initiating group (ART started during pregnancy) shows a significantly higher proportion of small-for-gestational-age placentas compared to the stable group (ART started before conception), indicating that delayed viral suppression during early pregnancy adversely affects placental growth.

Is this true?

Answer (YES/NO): NO